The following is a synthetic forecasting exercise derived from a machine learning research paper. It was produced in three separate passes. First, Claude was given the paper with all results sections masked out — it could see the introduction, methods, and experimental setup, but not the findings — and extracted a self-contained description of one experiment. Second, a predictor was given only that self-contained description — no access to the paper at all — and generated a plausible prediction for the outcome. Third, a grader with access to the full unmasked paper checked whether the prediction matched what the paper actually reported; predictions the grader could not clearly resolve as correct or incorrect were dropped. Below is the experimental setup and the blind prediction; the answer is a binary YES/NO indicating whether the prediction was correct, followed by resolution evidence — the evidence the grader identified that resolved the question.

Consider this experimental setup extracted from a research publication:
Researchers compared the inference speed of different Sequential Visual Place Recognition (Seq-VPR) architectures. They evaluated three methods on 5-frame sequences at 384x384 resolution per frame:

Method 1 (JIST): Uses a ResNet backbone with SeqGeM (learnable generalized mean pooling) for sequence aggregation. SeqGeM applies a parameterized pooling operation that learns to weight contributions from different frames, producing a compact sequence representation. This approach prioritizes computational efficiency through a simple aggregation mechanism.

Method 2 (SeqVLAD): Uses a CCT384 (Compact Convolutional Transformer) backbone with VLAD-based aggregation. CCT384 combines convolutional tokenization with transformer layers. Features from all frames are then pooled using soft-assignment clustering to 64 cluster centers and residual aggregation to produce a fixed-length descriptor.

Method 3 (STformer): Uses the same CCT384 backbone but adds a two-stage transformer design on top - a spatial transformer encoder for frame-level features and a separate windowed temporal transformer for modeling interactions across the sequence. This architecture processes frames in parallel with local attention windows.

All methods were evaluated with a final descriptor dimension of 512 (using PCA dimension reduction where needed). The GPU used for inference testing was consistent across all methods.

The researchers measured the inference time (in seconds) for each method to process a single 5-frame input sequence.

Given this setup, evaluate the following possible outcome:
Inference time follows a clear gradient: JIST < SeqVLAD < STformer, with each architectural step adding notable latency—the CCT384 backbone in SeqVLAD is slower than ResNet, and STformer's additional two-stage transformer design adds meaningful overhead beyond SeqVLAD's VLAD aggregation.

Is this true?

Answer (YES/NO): YES